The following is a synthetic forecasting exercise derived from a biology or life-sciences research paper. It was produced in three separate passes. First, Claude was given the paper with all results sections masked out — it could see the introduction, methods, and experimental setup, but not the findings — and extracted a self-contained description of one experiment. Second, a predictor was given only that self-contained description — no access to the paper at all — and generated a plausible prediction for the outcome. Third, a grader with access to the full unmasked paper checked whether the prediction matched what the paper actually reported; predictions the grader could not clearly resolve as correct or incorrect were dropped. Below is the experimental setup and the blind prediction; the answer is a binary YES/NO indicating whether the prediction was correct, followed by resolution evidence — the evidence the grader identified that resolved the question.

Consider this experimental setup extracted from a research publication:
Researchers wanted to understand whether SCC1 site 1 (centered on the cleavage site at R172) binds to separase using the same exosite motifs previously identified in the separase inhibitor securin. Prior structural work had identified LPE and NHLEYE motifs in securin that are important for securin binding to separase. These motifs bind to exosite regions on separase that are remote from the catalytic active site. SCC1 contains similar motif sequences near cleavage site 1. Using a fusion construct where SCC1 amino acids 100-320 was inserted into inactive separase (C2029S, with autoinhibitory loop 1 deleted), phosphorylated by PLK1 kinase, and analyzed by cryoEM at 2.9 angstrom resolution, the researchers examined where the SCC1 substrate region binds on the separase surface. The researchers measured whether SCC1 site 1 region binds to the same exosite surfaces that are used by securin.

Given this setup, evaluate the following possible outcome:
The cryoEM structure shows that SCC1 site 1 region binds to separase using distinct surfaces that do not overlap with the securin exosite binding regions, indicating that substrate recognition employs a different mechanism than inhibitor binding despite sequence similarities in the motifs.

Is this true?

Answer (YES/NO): NO